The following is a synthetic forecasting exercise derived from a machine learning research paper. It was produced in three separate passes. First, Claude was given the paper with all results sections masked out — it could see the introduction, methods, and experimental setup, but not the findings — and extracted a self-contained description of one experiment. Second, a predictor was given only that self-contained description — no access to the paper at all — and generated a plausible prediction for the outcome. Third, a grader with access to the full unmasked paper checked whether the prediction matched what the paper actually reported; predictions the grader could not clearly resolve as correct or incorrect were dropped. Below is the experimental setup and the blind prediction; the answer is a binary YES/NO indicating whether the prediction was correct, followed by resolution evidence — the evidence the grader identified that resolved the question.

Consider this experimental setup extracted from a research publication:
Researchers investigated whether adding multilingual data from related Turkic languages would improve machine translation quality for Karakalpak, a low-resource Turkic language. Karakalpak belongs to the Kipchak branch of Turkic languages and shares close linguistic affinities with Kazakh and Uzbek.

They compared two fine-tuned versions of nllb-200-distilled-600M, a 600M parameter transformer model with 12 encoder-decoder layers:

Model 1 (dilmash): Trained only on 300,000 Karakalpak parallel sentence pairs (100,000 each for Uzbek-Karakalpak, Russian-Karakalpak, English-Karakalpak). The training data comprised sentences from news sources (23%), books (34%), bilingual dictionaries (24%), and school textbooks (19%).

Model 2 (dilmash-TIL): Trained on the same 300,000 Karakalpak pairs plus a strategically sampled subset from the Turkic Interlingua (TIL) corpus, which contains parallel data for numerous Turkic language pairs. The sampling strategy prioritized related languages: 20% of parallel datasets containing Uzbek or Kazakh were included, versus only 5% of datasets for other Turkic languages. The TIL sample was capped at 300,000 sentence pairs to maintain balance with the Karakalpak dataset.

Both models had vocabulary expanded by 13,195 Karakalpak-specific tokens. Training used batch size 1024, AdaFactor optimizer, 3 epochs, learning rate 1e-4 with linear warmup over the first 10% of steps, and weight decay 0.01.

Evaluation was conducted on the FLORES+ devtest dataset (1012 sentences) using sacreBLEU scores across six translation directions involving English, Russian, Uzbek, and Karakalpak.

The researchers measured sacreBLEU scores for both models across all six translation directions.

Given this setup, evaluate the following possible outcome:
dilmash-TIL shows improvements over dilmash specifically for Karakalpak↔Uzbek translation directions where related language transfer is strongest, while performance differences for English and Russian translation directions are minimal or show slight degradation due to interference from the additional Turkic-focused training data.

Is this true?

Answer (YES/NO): NO